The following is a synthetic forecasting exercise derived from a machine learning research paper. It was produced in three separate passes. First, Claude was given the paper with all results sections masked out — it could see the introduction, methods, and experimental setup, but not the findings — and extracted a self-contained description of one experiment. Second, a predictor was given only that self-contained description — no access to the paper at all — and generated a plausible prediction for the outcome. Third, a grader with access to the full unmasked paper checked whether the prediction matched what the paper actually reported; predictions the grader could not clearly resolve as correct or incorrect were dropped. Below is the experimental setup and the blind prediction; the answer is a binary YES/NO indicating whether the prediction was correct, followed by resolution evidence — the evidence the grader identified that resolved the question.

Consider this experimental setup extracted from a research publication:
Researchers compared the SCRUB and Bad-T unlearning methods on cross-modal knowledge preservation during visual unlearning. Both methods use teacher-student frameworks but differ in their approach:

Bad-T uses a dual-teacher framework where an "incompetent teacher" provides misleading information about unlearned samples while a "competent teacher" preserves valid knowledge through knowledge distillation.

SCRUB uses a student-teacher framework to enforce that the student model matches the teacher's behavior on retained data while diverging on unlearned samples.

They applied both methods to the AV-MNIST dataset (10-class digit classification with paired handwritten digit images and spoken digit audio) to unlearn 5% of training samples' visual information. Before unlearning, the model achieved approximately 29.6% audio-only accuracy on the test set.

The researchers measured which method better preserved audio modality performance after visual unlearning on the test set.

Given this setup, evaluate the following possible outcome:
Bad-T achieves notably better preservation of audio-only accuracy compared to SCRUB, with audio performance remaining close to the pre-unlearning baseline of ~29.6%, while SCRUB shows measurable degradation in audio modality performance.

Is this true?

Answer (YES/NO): NO